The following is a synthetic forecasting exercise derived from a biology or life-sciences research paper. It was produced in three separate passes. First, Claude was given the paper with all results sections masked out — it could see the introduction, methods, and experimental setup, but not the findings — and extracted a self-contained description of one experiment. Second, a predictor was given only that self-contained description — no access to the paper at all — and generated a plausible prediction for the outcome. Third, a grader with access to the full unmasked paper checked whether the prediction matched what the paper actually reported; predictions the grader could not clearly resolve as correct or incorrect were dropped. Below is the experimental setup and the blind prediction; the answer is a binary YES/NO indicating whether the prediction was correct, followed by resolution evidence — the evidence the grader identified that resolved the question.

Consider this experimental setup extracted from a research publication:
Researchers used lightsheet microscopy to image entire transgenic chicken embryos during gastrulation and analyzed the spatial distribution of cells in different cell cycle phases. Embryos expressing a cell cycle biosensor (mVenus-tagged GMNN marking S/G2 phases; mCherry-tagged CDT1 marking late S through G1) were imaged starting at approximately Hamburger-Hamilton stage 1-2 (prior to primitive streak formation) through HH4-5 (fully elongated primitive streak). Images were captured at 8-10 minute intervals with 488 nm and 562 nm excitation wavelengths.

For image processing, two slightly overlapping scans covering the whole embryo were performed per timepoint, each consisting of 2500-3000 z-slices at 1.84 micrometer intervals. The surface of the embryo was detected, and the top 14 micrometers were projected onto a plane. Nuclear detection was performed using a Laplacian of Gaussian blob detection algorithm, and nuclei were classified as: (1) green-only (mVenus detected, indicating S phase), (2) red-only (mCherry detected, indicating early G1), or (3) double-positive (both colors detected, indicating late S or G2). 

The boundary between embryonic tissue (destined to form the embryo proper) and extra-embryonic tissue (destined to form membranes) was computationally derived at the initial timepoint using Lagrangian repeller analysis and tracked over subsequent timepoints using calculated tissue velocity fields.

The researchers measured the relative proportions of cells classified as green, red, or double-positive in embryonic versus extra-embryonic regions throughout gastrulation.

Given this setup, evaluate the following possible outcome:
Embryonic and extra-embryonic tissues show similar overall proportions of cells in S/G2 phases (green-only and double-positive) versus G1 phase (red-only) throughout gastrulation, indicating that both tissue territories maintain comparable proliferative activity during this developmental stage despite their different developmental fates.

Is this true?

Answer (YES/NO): YES